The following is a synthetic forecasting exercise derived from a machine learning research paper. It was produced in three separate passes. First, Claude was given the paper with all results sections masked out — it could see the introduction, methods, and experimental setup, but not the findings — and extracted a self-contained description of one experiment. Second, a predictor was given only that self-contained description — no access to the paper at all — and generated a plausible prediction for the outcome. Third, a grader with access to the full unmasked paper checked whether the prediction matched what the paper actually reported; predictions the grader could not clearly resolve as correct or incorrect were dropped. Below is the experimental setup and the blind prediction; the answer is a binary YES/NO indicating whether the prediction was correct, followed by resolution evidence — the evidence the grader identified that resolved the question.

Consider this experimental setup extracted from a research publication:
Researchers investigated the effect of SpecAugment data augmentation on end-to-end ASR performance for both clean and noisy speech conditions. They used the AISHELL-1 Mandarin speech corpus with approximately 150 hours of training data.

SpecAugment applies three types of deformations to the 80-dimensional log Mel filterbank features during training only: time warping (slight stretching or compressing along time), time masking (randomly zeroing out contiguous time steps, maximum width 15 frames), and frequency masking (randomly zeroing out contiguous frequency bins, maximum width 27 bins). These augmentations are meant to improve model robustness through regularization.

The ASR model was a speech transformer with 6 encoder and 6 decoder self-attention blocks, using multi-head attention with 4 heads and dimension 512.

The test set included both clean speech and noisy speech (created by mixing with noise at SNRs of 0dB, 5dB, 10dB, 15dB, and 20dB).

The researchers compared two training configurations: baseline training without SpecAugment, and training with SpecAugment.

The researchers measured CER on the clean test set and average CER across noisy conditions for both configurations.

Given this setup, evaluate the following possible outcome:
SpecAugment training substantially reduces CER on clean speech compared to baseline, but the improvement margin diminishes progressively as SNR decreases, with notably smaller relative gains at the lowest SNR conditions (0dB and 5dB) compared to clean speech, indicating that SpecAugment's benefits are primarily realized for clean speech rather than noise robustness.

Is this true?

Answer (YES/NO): NO